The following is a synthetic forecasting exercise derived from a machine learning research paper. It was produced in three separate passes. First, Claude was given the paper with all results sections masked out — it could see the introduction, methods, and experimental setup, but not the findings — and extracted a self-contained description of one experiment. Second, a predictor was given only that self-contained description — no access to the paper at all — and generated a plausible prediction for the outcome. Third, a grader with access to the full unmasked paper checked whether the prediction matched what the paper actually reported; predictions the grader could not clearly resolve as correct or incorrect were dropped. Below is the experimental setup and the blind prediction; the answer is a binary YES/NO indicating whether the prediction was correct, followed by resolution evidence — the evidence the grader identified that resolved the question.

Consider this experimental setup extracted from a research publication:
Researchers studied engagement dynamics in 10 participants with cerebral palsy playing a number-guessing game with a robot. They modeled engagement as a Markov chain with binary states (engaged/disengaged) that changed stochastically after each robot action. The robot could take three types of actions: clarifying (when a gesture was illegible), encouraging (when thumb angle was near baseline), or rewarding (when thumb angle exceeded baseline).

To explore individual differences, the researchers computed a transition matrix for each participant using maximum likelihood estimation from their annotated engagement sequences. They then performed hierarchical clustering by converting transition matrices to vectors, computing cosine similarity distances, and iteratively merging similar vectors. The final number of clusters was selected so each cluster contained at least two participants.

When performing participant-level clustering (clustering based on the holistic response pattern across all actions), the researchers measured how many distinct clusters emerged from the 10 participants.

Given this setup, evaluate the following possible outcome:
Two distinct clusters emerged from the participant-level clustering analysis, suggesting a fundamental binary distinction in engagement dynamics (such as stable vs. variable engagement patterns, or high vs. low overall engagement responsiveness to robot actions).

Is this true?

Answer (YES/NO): YES